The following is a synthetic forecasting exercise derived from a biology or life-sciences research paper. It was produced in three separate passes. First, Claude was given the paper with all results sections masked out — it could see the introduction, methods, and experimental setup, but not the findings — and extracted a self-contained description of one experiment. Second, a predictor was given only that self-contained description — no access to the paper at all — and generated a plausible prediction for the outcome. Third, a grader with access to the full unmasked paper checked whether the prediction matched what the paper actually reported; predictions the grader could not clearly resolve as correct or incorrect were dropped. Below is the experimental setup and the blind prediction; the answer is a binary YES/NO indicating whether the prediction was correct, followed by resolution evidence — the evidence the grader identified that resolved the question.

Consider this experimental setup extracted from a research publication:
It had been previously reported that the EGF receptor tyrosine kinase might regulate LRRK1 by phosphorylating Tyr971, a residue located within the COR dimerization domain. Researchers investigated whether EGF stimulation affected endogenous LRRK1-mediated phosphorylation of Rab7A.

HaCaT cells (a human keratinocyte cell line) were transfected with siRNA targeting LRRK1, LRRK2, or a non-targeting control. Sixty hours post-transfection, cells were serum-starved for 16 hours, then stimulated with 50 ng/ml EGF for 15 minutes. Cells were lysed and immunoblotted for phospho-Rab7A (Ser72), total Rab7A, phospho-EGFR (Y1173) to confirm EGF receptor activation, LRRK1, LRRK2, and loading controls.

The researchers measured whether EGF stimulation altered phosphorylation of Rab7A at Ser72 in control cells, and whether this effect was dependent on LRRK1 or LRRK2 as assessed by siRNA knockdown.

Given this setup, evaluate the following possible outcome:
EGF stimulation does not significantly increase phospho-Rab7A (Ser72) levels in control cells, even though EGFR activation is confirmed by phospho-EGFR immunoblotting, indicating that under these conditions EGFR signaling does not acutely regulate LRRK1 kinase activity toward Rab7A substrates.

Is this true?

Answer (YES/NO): NO